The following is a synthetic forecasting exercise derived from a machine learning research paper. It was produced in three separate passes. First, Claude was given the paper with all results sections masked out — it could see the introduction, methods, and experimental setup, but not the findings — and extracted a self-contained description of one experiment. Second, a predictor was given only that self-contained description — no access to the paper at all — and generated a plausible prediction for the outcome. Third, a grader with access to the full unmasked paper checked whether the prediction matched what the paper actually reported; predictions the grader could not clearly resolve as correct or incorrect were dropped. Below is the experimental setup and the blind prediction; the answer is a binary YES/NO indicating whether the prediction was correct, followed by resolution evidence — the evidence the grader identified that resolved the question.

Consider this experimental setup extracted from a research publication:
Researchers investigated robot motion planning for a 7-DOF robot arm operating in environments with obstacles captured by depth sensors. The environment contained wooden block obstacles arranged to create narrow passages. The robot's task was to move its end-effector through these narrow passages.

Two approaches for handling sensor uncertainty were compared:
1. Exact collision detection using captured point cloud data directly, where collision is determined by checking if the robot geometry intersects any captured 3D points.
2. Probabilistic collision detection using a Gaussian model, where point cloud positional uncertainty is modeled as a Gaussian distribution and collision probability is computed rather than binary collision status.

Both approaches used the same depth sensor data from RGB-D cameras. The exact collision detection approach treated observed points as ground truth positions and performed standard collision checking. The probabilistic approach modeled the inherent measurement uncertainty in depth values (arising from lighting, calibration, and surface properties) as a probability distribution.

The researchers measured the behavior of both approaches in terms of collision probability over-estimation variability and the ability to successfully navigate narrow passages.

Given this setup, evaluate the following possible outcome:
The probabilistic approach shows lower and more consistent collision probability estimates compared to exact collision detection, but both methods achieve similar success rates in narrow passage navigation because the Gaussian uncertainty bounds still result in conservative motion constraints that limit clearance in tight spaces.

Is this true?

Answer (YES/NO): NO